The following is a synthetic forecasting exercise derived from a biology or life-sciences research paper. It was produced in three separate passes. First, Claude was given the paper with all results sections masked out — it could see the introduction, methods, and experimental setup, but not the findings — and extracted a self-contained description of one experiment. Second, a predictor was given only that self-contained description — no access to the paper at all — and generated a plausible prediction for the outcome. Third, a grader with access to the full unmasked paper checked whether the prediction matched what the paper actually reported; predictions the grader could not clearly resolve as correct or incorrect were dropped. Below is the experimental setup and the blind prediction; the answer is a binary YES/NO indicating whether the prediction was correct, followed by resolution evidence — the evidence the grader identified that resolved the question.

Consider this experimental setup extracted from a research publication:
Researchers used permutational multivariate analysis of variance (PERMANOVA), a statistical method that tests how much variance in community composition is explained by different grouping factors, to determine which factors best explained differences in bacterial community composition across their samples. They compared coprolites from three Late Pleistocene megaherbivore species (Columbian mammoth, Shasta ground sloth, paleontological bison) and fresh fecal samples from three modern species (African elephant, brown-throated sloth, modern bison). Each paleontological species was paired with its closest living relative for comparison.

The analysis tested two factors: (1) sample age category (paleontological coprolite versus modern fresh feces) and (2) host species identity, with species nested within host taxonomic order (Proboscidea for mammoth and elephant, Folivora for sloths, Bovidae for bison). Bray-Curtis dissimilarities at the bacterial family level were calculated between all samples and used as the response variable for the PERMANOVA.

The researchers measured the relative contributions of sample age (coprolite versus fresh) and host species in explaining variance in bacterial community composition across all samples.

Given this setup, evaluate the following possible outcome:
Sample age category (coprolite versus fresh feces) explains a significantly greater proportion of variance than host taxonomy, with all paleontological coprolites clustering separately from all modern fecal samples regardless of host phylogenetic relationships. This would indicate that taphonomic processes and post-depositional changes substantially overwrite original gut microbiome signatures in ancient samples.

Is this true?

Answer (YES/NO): NO